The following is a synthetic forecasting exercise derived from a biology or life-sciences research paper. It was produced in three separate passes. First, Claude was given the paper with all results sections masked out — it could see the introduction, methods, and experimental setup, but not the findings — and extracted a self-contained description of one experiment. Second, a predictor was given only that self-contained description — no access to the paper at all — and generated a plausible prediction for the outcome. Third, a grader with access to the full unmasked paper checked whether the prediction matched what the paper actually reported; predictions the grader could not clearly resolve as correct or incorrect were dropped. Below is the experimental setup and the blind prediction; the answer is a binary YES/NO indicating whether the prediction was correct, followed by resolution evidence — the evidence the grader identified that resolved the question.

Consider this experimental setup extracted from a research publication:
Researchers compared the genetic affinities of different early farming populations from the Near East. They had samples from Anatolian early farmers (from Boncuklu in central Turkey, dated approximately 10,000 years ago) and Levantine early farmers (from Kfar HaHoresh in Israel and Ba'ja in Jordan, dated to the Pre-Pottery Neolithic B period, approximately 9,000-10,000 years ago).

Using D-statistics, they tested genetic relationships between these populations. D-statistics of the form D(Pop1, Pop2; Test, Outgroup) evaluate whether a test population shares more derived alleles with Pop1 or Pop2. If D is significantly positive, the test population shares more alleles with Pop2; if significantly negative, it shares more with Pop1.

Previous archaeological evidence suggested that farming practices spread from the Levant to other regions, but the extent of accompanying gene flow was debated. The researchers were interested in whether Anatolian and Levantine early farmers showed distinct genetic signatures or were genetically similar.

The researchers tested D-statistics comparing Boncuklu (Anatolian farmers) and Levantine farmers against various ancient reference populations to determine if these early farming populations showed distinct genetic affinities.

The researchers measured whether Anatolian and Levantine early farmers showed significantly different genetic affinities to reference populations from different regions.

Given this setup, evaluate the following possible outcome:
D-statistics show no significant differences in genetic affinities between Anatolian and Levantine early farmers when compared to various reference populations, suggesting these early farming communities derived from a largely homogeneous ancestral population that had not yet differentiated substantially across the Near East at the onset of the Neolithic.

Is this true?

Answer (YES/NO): NO